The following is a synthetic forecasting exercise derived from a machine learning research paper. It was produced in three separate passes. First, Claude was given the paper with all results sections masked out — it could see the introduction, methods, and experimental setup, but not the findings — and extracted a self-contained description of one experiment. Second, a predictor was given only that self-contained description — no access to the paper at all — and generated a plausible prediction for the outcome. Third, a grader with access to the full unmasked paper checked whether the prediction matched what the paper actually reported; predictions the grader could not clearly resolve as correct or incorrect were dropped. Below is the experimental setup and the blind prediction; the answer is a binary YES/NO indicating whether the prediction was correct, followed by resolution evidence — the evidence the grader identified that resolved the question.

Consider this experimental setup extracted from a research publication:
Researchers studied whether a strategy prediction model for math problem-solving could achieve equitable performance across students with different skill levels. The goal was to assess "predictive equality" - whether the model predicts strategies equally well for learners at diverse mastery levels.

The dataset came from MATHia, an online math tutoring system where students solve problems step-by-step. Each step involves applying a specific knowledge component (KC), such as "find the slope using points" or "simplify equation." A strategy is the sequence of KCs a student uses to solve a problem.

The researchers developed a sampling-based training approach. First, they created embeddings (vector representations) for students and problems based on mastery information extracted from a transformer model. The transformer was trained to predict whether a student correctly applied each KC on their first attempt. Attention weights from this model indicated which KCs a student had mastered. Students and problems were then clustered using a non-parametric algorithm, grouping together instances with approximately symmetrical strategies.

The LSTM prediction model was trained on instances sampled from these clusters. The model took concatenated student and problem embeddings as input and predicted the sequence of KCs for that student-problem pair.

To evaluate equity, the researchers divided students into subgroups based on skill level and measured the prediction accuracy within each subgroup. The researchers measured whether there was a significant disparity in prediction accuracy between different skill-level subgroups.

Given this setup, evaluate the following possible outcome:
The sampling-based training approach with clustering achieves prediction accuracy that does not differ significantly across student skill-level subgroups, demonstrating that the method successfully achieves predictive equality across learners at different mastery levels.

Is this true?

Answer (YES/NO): YES